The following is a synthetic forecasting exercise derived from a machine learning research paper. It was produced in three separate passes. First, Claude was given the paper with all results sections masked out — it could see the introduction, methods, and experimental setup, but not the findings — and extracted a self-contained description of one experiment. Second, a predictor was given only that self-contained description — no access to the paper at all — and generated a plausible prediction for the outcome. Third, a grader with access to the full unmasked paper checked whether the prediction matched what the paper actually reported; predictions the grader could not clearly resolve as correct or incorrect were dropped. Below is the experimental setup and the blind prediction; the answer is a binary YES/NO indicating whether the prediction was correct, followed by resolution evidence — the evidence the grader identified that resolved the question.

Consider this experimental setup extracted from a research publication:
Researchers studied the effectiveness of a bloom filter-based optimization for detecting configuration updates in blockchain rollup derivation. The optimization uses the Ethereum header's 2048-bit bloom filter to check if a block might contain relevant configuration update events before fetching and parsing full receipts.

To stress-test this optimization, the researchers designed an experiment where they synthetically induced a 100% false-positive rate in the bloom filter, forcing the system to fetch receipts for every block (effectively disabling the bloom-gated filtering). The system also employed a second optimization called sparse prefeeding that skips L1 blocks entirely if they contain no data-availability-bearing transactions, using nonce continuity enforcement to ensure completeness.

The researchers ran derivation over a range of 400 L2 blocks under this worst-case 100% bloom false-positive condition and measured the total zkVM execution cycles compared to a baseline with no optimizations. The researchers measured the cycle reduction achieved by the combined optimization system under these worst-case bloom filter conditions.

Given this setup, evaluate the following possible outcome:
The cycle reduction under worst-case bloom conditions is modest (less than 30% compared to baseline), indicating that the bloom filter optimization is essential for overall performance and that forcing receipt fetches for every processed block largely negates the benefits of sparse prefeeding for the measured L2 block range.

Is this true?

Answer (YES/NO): NO